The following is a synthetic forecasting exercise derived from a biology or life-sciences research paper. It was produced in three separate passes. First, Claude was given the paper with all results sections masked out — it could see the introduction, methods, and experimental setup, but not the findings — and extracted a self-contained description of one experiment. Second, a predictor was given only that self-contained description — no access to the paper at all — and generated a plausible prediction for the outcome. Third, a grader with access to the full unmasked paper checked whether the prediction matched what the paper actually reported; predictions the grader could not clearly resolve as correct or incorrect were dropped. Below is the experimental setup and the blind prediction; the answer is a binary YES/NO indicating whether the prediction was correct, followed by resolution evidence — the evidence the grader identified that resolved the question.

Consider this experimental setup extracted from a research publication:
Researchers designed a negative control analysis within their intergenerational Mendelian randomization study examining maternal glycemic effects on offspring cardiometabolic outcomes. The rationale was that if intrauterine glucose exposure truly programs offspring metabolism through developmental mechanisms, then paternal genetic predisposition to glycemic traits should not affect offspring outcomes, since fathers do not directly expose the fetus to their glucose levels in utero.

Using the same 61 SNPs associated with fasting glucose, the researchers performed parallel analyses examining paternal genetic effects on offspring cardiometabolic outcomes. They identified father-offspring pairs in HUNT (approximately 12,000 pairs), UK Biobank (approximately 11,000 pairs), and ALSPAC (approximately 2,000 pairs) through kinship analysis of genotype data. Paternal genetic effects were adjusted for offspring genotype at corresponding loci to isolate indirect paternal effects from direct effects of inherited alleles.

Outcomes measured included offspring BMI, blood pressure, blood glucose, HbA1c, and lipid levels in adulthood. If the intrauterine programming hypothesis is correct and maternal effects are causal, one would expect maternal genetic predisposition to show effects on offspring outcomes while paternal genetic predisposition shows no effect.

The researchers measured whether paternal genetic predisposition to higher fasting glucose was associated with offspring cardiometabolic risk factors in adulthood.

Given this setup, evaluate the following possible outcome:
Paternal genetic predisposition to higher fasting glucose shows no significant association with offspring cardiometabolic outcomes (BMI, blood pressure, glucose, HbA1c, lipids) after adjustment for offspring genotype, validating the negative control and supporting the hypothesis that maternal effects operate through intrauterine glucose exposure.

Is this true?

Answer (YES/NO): NO